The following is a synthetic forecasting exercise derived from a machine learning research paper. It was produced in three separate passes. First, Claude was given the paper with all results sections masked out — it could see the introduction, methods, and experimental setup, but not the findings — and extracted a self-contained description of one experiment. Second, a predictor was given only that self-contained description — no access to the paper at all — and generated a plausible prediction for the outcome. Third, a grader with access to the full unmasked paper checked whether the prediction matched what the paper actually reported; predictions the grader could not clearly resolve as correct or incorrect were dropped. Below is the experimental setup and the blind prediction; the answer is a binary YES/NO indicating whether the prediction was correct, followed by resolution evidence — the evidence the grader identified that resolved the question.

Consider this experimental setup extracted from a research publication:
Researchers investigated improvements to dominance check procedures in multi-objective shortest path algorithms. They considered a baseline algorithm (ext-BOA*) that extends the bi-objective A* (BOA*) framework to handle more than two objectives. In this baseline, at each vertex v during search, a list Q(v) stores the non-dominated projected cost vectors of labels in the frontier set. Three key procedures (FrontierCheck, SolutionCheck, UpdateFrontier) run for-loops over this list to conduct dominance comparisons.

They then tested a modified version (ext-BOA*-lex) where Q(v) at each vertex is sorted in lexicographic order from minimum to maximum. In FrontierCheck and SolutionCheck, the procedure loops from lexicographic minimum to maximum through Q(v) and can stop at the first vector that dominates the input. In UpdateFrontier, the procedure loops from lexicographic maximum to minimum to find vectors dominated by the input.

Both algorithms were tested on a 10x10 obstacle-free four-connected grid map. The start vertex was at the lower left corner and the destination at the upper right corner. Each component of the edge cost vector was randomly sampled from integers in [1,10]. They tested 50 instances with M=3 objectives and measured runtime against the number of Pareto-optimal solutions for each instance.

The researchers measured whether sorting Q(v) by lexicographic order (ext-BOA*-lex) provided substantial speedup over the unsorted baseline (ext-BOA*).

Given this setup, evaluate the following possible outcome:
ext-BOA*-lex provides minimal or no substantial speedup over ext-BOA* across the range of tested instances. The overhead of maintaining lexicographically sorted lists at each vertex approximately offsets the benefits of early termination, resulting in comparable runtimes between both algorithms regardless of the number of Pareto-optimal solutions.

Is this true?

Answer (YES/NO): NO